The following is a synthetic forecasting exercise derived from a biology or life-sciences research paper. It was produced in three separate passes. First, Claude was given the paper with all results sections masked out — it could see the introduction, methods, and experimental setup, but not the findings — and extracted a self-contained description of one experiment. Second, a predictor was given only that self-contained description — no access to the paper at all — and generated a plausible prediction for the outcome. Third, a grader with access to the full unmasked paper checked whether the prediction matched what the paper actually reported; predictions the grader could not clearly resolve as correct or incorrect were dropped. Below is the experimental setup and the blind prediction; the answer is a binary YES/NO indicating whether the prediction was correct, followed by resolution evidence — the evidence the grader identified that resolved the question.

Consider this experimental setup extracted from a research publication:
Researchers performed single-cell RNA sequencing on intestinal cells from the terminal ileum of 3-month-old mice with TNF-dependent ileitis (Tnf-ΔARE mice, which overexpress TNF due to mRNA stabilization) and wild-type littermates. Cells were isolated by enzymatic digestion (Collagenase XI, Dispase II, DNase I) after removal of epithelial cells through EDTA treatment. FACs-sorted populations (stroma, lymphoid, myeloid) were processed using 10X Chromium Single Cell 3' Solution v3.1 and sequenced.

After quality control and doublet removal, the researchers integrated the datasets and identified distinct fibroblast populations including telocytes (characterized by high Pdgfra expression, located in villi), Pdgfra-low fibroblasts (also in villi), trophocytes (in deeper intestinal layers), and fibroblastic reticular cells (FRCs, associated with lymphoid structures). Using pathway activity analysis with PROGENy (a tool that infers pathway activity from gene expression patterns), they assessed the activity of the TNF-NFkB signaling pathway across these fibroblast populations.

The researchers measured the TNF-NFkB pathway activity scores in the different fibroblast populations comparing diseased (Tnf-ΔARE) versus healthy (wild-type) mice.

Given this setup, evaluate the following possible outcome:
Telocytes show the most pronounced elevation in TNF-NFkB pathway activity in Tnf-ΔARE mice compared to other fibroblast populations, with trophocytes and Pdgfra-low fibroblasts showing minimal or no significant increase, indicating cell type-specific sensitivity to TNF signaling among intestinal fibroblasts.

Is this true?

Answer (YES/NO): NO